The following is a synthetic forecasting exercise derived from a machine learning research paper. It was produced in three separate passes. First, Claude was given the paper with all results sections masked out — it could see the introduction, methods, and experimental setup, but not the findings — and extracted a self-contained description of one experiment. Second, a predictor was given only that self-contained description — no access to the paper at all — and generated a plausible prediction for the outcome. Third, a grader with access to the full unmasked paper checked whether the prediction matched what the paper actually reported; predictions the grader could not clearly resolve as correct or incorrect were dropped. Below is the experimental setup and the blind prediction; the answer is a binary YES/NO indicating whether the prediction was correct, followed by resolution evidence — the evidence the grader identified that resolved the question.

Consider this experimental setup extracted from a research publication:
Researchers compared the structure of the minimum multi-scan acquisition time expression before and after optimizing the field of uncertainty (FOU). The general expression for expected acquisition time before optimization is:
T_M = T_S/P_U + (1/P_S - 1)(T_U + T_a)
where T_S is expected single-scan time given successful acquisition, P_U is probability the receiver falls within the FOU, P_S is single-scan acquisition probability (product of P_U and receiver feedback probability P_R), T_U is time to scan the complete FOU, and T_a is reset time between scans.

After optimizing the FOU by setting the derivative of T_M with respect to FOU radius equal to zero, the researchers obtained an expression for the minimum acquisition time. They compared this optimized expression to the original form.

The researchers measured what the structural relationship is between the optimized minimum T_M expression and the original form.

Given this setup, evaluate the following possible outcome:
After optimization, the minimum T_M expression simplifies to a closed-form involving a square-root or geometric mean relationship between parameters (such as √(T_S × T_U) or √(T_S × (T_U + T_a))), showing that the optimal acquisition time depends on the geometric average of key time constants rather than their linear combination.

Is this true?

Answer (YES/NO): NO